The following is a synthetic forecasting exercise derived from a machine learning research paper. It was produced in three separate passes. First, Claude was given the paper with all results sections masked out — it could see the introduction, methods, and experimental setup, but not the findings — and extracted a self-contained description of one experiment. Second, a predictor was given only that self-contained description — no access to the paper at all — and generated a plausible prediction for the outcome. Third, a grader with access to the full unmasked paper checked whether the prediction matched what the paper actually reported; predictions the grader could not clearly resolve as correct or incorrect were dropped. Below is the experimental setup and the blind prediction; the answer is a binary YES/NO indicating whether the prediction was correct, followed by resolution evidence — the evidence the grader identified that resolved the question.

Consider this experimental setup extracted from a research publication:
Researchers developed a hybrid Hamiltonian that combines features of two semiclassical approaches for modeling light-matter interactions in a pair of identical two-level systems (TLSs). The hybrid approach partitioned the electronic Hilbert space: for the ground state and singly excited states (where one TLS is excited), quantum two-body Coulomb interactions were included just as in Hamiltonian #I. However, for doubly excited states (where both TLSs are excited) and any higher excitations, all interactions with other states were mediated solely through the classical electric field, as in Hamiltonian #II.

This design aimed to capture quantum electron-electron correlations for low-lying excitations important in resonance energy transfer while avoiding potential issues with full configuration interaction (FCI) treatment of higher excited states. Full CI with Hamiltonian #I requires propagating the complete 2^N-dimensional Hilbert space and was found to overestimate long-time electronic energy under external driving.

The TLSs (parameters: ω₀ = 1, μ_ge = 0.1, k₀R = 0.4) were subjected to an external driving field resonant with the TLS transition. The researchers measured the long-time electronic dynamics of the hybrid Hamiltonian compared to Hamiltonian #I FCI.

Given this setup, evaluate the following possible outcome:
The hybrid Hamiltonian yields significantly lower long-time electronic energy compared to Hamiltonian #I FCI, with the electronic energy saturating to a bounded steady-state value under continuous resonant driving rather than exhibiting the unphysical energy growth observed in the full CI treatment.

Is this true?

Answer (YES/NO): YES